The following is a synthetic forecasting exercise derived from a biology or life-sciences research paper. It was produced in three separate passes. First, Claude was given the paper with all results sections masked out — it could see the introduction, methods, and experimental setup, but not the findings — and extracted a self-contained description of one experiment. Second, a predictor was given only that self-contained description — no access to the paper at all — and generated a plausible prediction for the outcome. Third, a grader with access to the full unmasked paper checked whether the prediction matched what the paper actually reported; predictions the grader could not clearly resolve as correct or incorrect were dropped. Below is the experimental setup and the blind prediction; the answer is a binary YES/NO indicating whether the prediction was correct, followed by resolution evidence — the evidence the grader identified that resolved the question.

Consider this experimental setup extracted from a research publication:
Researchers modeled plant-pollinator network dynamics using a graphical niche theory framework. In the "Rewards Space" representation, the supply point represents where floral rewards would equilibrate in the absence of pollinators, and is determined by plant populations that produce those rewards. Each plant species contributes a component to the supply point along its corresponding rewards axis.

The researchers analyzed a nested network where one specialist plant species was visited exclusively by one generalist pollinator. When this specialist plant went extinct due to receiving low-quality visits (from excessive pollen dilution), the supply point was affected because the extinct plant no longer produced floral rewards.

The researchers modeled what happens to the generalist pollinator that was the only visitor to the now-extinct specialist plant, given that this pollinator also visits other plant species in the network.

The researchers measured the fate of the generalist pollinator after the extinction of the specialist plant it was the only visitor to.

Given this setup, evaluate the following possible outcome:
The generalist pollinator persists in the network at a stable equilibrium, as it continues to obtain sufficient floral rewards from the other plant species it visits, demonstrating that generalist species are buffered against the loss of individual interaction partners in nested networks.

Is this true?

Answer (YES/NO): NO